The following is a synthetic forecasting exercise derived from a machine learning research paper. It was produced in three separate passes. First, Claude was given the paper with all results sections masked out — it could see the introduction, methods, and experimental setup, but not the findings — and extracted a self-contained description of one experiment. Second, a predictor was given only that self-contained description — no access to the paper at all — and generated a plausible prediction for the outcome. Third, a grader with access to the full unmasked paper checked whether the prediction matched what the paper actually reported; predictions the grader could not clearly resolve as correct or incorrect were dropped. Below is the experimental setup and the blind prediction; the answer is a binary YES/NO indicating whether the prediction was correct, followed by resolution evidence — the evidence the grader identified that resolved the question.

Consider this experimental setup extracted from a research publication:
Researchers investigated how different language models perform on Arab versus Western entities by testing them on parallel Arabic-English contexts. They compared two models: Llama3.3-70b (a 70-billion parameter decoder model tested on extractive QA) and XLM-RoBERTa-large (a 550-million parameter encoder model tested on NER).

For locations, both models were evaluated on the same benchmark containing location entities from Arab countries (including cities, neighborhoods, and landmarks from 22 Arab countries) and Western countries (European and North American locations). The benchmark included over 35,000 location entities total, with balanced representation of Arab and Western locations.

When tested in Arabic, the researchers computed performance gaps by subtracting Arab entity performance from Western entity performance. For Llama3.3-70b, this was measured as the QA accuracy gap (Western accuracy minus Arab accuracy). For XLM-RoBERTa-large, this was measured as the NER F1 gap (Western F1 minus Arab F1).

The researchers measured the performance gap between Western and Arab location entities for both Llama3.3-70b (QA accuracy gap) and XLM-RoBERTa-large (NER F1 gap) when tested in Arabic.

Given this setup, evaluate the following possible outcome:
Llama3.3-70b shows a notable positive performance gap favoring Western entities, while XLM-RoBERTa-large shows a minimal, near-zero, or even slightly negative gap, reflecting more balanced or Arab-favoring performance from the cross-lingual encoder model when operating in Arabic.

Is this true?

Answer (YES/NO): NO